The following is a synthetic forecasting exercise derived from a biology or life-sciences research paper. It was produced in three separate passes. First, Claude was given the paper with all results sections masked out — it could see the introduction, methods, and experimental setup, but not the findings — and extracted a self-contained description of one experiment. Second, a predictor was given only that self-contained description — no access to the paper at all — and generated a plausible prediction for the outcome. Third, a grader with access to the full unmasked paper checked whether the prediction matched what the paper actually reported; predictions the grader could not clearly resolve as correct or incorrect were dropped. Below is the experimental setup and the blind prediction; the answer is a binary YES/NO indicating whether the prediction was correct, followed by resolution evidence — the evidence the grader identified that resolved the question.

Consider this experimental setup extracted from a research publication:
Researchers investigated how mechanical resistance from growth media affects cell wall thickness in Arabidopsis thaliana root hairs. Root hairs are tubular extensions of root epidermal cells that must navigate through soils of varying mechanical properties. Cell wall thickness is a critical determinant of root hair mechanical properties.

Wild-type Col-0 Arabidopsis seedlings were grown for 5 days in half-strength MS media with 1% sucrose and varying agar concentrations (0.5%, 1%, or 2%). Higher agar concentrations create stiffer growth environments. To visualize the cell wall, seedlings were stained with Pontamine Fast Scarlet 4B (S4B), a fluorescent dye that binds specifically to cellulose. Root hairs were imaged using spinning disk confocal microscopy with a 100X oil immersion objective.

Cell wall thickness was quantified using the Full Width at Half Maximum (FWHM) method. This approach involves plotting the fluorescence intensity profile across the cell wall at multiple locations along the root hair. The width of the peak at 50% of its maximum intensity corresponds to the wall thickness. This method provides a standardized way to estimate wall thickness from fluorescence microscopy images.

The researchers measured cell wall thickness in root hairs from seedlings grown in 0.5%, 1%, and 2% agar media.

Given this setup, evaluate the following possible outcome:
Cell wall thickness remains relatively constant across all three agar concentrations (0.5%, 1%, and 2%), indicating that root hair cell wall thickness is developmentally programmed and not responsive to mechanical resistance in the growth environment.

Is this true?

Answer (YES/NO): NO